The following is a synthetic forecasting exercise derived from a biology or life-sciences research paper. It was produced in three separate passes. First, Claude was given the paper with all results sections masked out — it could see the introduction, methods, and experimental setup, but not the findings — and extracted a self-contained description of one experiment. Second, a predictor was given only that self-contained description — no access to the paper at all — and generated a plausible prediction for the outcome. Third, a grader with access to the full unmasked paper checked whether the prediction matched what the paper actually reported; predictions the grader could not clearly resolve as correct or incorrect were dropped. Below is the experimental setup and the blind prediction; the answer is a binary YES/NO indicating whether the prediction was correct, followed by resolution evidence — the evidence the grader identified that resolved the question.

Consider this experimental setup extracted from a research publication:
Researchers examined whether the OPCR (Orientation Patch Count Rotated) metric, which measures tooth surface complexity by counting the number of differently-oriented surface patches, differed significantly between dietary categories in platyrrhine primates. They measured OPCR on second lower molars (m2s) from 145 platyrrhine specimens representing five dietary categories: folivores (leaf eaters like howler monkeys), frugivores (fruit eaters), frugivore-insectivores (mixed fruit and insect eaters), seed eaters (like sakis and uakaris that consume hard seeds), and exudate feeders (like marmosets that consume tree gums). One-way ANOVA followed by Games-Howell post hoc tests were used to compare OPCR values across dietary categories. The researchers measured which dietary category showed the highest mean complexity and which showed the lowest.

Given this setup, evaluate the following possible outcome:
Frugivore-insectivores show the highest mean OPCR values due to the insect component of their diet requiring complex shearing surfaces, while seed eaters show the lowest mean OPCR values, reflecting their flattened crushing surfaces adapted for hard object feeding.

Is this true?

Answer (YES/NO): NO